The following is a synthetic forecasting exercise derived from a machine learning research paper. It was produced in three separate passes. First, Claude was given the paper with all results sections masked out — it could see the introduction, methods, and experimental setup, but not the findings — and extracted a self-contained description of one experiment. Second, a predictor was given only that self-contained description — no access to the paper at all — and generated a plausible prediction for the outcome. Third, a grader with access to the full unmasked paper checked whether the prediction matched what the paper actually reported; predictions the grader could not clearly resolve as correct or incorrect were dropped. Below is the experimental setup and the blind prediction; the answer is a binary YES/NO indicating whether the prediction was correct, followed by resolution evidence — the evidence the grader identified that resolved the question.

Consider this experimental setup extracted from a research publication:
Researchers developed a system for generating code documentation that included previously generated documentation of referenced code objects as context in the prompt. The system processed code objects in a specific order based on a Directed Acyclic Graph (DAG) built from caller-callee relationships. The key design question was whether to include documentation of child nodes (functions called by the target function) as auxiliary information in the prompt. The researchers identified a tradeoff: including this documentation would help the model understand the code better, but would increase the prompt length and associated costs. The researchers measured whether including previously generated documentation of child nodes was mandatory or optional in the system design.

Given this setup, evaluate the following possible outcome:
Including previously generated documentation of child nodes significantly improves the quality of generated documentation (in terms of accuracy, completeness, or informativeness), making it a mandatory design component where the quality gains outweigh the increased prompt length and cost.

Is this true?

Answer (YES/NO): NO